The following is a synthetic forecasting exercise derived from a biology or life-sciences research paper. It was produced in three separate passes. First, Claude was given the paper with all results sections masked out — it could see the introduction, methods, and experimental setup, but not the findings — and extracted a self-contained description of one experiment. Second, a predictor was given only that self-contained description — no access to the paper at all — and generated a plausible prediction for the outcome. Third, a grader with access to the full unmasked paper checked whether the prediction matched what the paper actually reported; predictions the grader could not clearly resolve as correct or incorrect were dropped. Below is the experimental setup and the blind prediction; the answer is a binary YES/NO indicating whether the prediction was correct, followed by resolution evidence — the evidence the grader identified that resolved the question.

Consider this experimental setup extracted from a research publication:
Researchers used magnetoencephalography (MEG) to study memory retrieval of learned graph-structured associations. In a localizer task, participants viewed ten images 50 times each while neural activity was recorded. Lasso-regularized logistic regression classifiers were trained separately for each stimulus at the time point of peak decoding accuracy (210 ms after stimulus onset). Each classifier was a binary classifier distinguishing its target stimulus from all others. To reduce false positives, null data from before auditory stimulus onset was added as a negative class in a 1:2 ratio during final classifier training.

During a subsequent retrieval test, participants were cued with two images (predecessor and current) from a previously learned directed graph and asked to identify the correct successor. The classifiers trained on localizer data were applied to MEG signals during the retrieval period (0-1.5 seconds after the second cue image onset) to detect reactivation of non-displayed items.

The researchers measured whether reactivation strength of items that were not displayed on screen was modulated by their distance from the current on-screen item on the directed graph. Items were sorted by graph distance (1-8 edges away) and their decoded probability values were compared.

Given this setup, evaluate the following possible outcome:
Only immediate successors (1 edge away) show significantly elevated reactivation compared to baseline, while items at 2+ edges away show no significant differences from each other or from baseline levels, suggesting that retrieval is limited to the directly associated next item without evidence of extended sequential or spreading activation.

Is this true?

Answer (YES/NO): NO